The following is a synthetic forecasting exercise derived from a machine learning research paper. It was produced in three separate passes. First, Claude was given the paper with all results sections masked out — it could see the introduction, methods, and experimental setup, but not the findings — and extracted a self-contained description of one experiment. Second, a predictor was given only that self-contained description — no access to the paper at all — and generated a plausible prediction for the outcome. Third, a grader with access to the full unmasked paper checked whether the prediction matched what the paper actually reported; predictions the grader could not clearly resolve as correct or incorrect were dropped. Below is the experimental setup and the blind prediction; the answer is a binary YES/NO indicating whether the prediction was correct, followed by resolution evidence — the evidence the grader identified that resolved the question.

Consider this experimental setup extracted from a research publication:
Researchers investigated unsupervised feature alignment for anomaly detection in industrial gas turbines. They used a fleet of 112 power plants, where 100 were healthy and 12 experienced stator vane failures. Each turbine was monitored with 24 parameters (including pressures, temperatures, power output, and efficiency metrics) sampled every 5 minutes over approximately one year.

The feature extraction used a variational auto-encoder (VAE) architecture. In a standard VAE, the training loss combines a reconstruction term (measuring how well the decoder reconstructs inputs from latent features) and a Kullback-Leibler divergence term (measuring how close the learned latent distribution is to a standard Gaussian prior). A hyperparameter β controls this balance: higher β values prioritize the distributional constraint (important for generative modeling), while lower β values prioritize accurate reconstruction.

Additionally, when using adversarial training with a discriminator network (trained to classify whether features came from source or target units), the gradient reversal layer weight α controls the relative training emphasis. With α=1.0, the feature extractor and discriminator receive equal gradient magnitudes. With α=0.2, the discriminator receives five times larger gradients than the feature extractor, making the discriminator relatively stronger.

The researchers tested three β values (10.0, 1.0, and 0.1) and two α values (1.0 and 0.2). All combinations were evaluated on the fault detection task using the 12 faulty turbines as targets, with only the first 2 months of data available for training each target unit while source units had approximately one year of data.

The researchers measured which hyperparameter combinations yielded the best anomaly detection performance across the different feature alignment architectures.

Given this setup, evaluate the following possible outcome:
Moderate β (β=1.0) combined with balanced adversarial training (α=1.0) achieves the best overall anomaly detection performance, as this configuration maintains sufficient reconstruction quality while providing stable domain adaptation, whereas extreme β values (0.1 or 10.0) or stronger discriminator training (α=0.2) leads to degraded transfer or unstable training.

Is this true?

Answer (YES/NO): YES